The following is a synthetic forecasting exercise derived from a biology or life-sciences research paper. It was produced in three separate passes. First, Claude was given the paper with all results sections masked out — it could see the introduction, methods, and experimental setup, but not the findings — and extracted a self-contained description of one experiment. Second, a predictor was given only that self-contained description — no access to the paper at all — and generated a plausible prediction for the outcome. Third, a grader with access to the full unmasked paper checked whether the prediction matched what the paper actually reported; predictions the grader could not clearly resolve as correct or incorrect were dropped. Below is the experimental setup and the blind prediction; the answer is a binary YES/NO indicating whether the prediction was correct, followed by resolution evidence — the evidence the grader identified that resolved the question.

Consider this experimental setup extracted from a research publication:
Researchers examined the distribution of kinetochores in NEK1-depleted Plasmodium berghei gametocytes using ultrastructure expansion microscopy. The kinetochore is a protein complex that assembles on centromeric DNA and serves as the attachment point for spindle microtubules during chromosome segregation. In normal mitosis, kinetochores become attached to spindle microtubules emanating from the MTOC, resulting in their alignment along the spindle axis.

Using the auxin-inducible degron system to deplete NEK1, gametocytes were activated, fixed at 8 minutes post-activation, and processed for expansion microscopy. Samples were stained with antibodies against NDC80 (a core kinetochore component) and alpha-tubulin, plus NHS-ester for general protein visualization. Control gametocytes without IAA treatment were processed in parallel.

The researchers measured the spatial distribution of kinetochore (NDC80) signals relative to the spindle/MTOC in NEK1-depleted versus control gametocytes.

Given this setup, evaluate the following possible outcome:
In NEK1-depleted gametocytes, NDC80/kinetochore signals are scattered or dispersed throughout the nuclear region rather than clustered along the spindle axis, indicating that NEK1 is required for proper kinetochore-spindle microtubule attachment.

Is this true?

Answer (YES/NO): YES